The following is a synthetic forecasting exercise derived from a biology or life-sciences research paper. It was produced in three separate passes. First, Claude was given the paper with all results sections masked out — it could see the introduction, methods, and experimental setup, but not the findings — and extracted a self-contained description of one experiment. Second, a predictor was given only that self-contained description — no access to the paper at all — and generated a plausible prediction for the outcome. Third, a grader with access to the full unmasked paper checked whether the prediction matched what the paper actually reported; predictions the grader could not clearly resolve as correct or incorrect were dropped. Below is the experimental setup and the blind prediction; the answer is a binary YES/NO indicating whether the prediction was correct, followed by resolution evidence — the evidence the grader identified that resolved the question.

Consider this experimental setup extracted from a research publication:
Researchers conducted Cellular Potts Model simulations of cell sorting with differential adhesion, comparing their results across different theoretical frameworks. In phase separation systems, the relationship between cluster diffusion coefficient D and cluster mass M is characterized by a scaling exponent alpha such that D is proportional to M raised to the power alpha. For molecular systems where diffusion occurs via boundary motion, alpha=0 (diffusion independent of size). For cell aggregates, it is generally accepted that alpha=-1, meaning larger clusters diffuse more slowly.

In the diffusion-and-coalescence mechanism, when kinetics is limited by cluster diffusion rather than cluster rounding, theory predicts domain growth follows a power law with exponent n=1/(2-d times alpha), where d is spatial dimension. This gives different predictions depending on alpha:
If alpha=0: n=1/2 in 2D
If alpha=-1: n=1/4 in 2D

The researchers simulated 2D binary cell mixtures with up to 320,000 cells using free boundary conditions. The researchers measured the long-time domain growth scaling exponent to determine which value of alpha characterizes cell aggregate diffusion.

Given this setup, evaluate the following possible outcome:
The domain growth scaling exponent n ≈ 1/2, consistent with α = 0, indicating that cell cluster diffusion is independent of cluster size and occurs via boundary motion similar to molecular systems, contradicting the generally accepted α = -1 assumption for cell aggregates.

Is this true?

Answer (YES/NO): NO